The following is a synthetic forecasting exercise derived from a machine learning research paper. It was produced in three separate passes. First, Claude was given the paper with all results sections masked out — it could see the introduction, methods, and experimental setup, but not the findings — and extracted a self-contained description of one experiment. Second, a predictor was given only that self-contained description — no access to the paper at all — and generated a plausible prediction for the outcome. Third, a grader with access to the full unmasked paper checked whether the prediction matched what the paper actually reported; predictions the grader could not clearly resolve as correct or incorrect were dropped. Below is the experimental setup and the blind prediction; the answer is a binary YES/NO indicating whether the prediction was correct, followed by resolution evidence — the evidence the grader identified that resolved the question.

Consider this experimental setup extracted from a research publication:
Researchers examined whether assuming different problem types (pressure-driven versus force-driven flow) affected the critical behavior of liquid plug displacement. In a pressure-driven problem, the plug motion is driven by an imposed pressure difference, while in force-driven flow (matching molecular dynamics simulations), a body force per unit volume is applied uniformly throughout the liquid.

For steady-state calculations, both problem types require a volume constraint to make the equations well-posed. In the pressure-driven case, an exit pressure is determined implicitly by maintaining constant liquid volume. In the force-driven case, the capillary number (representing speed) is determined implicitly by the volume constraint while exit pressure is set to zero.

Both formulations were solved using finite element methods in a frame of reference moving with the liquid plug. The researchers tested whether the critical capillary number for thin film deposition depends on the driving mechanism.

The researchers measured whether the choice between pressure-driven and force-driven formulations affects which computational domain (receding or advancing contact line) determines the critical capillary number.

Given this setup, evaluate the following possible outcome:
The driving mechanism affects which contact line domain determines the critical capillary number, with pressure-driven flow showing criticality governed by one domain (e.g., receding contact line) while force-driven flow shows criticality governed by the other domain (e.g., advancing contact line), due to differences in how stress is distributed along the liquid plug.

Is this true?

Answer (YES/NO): NO